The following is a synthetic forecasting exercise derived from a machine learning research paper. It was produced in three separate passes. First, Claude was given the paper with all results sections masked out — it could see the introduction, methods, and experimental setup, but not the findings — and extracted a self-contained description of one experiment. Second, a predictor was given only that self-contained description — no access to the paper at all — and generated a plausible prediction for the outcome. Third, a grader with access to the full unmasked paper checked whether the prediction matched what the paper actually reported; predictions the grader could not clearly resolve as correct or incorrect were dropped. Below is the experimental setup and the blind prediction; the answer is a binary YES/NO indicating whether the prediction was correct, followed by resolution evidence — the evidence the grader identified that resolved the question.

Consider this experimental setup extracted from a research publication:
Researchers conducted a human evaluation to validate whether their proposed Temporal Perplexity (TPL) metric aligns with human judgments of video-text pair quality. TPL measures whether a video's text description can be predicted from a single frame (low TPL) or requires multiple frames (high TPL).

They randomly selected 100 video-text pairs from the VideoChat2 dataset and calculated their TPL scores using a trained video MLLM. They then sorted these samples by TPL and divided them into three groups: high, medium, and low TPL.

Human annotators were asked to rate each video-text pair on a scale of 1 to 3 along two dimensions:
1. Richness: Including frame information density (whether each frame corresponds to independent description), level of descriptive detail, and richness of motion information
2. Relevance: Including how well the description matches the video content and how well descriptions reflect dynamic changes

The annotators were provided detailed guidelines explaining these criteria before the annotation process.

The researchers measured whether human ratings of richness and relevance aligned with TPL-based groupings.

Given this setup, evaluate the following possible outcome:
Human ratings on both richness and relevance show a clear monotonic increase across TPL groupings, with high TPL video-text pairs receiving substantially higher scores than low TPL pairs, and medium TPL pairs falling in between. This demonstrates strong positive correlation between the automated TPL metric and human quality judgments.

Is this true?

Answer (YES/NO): YES